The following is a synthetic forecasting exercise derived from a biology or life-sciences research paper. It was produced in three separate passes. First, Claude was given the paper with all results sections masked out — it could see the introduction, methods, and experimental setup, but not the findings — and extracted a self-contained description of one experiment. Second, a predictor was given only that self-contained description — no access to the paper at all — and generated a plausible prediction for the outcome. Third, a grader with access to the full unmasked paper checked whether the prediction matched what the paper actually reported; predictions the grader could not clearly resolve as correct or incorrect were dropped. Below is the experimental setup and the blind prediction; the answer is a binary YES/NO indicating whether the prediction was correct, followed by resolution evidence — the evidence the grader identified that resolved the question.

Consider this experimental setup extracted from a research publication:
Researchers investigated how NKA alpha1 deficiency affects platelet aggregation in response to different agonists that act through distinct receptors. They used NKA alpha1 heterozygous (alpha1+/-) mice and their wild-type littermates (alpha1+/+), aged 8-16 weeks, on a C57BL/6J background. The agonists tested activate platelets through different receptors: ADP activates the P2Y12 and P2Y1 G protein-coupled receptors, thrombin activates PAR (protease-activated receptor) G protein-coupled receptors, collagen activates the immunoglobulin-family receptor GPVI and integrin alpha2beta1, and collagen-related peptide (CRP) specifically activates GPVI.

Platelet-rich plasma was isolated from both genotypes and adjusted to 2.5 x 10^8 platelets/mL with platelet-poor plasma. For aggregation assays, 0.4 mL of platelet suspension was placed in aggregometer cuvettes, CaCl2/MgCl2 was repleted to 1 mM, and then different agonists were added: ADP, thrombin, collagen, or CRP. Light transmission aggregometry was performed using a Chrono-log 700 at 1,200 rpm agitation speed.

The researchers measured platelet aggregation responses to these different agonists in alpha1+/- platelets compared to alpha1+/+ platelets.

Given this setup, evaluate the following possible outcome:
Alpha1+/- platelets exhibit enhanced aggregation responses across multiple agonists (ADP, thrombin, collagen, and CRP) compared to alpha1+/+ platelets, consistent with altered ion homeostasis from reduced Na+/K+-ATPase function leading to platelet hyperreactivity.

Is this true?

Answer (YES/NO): NO